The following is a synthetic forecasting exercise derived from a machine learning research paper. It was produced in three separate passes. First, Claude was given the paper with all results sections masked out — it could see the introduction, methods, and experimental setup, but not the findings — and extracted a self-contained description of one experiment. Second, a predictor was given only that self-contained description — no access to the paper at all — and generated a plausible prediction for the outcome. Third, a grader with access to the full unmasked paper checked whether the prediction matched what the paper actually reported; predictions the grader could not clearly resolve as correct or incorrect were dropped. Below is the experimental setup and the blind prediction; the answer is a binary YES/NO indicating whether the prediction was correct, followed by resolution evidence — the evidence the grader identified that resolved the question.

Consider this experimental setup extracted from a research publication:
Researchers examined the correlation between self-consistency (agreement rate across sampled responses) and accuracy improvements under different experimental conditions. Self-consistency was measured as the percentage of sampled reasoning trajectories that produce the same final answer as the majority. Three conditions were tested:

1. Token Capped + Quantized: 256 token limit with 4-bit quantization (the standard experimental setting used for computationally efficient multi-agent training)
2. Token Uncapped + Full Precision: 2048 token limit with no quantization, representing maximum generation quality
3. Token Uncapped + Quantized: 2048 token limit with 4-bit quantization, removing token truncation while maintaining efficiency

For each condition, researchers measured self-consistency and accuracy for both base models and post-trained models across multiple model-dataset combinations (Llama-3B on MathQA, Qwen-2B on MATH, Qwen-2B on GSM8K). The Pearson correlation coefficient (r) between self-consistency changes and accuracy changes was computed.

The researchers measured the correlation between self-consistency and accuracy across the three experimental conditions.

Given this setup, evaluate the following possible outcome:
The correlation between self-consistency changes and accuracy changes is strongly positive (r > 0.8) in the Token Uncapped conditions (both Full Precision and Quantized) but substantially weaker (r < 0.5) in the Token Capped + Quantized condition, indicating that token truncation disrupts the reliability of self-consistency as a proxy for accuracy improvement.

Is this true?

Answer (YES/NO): NO